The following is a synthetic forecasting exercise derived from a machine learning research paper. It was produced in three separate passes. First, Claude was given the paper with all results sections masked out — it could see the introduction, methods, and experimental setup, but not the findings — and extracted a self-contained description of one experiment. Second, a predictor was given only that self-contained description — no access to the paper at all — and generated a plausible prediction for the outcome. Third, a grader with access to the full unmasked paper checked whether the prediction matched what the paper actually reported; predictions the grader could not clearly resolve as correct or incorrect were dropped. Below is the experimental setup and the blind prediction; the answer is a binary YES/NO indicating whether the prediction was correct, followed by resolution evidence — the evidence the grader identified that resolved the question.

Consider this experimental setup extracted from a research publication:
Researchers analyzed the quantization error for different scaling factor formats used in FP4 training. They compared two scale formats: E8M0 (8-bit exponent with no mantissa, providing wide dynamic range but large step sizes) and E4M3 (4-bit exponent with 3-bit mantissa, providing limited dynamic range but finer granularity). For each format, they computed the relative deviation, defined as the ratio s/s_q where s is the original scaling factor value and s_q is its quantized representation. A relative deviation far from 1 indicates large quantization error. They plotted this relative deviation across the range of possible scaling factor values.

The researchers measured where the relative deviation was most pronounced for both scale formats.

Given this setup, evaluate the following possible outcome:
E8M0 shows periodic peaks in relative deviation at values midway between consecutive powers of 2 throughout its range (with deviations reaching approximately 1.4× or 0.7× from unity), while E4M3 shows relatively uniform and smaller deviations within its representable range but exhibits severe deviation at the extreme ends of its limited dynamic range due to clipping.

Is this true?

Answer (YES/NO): NO